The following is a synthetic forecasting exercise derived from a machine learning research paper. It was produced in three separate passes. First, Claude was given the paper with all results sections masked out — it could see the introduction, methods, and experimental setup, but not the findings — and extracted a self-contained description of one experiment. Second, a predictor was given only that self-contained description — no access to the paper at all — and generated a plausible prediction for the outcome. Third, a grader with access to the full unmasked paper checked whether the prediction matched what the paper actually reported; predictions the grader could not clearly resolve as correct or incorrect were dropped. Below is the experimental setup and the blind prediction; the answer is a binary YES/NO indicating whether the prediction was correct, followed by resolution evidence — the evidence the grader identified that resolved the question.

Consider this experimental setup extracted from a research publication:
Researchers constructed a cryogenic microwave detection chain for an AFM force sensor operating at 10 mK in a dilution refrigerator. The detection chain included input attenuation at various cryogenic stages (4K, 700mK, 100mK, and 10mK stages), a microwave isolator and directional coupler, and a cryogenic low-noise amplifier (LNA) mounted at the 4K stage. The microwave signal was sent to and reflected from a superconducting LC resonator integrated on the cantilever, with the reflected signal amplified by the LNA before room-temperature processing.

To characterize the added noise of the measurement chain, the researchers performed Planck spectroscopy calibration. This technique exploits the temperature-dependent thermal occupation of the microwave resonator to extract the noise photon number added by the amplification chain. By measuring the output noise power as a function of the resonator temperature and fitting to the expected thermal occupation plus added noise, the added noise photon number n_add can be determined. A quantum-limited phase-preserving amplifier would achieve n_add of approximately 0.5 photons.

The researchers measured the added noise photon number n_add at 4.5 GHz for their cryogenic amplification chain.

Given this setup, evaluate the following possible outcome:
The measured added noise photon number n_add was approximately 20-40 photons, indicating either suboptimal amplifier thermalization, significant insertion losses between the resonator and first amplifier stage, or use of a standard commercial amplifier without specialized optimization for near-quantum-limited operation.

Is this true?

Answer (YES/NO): NO